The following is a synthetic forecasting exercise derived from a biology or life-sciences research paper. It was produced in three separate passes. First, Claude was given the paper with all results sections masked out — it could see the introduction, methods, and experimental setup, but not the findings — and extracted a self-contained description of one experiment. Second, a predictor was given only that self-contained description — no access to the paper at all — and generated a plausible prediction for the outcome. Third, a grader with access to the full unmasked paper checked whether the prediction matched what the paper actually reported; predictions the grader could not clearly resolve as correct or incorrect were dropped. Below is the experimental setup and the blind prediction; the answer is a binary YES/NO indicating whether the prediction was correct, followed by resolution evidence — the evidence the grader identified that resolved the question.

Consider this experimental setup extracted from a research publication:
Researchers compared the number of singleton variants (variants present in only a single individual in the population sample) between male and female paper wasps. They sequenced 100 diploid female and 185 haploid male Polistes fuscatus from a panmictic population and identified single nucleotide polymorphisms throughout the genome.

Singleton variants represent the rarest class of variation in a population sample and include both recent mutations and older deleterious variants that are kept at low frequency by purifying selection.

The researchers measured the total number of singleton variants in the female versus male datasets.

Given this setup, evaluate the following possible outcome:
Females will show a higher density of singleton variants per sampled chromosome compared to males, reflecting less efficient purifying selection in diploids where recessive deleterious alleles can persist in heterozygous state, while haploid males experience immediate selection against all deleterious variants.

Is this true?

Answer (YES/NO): YES